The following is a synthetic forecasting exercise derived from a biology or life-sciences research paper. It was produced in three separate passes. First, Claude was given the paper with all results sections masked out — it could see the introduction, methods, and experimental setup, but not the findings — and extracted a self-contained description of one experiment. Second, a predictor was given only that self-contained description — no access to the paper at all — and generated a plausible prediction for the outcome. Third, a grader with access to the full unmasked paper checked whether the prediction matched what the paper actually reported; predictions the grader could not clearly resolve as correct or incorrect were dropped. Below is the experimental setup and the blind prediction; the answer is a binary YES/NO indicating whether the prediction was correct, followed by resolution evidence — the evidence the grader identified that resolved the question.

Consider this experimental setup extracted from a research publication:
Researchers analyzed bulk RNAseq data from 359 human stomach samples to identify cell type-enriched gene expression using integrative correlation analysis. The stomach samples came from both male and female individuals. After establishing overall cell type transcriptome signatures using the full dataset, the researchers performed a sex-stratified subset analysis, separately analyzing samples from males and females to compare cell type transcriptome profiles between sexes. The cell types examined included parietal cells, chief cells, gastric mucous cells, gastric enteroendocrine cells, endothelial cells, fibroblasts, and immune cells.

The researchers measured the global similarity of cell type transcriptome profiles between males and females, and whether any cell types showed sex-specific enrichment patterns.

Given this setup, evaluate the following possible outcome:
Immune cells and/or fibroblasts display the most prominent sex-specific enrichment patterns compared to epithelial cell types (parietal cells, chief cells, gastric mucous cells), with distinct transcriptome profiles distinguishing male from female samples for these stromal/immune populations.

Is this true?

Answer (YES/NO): NO